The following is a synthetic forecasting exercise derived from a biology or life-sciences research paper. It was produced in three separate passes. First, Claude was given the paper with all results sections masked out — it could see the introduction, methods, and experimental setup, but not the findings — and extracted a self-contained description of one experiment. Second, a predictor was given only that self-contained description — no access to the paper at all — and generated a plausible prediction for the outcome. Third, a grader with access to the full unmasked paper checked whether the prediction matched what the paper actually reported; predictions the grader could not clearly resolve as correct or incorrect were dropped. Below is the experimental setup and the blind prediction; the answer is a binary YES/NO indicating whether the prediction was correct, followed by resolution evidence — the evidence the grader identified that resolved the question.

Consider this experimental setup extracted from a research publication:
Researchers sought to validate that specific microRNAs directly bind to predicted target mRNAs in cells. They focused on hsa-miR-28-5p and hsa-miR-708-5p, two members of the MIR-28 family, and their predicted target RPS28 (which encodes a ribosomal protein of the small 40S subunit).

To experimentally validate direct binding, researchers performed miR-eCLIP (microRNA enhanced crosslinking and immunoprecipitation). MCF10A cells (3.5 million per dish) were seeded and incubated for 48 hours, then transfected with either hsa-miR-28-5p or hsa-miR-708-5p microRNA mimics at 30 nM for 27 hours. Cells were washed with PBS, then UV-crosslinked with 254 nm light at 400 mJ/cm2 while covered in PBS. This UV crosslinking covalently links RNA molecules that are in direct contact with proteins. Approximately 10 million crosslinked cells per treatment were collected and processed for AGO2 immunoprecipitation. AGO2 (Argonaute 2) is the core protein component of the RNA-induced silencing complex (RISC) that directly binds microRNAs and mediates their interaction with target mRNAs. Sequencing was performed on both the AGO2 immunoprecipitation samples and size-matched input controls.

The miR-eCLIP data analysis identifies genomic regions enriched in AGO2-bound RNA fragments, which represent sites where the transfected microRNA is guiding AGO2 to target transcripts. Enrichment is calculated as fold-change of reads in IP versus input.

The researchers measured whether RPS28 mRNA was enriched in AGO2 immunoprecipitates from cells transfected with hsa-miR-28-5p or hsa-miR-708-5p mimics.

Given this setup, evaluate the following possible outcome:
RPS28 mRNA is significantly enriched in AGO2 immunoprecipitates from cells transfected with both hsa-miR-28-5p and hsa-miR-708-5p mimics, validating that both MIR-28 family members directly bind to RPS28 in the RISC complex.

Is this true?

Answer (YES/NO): NO